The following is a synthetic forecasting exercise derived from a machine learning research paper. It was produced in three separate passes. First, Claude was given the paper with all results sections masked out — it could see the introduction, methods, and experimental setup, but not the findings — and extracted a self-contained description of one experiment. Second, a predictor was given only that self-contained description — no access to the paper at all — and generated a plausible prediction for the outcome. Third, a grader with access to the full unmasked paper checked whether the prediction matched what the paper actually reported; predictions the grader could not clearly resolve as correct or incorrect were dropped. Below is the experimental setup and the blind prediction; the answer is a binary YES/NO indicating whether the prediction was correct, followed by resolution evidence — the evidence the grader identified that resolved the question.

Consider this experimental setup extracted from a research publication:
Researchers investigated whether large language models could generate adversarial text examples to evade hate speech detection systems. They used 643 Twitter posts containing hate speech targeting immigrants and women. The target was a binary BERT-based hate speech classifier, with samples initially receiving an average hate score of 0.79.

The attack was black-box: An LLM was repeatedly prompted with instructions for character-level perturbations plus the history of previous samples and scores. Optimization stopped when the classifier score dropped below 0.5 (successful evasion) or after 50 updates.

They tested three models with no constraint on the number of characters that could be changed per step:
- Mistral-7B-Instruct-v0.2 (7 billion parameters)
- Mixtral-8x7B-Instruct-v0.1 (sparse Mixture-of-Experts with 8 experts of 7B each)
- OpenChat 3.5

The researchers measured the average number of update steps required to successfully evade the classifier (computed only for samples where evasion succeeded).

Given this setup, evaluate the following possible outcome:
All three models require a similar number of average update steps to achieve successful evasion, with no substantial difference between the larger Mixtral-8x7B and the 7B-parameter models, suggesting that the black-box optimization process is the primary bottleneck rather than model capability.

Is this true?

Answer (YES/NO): YES